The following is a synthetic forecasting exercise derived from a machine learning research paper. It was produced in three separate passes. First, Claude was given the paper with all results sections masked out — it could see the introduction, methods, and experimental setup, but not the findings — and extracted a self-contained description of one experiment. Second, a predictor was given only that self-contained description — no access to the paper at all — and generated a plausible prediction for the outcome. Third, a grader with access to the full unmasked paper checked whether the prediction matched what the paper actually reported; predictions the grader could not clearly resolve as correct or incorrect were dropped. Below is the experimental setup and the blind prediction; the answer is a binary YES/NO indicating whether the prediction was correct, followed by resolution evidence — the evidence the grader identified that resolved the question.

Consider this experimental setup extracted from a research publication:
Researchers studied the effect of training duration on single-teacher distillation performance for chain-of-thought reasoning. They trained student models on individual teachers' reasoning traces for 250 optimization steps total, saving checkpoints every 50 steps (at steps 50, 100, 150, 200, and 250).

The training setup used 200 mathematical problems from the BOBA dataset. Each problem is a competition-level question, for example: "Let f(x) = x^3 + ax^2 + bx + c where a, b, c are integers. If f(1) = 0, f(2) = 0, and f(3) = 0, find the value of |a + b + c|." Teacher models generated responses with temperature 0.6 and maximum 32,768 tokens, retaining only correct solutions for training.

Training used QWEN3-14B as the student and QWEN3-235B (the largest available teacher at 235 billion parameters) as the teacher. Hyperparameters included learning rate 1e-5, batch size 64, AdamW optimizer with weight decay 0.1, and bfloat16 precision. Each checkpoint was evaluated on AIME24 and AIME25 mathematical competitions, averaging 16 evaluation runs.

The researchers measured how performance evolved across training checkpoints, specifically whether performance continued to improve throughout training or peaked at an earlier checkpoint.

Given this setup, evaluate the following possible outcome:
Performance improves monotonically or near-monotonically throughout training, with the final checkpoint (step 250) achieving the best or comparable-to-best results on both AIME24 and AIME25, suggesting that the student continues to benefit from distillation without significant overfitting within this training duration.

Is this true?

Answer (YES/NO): NO